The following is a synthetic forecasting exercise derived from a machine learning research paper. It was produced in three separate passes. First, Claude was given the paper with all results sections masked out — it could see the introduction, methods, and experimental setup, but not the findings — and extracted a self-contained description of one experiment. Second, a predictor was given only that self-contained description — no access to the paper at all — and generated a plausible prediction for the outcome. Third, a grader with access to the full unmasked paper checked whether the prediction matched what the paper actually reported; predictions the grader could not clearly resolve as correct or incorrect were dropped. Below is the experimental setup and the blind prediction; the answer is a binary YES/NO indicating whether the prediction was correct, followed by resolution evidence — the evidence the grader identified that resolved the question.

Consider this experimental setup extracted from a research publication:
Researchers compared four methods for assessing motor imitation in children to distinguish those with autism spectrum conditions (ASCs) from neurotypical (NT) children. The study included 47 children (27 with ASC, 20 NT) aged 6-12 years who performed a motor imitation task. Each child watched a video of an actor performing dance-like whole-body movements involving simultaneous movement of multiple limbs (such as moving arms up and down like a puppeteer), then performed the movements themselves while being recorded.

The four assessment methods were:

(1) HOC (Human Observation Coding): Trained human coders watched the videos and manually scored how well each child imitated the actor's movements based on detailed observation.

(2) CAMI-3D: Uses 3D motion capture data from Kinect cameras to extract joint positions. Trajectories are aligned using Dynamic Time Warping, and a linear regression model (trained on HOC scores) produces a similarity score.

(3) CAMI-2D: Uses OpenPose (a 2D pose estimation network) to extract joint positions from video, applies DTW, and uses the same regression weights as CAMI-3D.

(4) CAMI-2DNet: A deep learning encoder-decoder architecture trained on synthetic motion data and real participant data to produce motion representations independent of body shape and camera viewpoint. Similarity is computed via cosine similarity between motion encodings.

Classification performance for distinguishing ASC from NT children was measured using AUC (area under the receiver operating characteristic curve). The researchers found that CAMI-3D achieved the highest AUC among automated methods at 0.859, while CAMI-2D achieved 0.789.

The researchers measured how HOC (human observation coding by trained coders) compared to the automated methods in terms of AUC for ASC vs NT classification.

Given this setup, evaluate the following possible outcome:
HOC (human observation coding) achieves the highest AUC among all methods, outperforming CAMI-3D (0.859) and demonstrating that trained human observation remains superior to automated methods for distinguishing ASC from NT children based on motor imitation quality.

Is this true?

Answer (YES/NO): NO